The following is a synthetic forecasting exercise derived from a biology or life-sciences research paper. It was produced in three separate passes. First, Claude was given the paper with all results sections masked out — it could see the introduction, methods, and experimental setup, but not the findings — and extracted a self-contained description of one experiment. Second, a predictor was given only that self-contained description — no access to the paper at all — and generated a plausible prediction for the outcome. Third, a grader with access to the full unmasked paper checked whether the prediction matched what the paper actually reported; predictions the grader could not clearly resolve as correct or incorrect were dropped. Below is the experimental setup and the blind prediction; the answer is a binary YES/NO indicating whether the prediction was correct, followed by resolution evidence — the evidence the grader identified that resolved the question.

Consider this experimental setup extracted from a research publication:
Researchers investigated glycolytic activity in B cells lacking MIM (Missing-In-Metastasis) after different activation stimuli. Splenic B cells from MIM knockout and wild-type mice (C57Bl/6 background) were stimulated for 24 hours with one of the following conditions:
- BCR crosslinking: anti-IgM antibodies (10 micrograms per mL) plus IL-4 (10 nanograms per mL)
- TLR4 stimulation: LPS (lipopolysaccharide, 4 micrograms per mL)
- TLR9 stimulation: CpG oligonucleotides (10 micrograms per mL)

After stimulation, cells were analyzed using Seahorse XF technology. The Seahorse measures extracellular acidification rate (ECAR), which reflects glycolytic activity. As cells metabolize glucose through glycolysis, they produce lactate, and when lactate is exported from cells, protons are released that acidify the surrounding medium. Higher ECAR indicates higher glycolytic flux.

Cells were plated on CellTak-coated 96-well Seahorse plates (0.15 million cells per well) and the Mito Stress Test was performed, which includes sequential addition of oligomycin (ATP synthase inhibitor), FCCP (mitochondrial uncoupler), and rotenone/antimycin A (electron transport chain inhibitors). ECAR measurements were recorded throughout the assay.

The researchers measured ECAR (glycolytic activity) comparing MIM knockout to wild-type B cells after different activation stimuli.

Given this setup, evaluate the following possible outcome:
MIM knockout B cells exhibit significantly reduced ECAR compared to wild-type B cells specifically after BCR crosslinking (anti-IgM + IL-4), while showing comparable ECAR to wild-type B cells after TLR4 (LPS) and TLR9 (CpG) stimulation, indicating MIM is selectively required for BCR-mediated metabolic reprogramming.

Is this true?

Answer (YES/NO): NO